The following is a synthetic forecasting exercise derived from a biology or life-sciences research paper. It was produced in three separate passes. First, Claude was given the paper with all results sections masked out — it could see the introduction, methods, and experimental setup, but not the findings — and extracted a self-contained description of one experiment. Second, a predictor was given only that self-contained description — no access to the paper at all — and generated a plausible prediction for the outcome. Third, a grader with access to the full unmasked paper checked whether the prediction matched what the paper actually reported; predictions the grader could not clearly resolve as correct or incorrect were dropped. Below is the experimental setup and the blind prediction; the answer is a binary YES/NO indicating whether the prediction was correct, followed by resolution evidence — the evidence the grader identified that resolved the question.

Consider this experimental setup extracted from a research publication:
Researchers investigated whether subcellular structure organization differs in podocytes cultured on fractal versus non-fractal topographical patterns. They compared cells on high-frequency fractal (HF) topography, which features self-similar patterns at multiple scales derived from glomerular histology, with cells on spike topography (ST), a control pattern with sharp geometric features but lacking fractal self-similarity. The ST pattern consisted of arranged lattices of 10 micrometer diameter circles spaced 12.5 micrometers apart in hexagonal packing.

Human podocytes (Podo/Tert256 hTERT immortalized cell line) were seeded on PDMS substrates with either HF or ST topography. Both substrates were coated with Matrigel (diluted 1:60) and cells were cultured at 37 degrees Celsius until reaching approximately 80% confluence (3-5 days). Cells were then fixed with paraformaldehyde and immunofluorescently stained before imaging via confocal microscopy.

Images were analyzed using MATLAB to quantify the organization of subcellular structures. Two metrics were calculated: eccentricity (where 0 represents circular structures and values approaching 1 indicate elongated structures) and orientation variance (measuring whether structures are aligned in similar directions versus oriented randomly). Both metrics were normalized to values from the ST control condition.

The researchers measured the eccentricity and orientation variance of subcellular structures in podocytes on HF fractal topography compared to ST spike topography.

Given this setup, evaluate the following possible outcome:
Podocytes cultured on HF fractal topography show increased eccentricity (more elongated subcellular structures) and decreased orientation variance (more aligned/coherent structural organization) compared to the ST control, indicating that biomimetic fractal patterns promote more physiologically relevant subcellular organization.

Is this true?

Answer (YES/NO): NO